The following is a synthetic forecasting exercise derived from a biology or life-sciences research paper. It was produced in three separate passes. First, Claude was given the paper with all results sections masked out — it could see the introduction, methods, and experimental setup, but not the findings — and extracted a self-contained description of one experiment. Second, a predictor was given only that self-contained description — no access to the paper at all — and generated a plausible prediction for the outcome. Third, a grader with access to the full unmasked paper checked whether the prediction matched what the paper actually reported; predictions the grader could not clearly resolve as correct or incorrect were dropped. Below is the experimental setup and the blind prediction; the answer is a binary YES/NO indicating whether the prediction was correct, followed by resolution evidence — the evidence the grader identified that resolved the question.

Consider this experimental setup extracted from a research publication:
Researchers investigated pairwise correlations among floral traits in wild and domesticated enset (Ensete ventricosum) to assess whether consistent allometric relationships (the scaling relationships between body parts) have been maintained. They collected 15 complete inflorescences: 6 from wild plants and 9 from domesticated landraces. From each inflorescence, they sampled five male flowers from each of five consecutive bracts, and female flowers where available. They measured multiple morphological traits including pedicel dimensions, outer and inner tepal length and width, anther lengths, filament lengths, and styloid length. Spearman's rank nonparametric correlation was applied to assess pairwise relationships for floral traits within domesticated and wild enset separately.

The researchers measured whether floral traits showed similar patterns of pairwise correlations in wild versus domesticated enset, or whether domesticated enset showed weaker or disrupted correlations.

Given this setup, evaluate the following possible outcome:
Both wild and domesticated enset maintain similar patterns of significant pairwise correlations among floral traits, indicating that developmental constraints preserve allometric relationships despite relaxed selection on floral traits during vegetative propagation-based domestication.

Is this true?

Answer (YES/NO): NO